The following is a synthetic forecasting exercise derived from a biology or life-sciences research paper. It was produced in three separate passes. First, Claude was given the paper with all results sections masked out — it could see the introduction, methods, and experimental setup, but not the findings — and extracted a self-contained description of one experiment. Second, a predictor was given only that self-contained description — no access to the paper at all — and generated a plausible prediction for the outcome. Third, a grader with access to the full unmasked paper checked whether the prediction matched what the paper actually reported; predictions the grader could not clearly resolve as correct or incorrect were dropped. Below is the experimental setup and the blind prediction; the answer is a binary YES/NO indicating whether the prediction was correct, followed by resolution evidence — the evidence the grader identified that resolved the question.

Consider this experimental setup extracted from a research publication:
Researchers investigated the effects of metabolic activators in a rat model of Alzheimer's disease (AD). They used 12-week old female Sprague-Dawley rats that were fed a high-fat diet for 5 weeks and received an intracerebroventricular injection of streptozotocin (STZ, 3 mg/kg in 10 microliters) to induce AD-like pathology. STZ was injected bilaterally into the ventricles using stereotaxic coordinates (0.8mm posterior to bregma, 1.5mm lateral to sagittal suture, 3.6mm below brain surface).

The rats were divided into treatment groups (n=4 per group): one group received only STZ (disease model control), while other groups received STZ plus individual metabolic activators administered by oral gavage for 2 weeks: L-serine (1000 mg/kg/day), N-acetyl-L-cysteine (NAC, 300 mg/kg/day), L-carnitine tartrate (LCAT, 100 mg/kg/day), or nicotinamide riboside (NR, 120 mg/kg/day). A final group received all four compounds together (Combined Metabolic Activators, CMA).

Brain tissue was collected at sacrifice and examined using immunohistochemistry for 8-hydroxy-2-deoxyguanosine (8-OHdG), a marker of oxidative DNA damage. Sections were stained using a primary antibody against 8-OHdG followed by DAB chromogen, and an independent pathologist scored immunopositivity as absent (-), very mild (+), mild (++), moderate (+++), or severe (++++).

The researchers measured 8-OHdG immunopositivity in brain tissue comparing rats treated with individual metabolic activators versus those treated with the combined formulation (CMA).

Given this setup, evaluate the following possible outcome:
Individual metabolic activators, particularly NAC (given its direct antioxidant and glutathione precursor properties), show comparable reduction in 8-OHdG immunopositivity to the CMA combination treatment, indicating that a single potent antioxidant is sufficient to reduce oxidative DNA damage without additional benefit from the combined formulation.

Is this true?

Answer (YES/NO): NO